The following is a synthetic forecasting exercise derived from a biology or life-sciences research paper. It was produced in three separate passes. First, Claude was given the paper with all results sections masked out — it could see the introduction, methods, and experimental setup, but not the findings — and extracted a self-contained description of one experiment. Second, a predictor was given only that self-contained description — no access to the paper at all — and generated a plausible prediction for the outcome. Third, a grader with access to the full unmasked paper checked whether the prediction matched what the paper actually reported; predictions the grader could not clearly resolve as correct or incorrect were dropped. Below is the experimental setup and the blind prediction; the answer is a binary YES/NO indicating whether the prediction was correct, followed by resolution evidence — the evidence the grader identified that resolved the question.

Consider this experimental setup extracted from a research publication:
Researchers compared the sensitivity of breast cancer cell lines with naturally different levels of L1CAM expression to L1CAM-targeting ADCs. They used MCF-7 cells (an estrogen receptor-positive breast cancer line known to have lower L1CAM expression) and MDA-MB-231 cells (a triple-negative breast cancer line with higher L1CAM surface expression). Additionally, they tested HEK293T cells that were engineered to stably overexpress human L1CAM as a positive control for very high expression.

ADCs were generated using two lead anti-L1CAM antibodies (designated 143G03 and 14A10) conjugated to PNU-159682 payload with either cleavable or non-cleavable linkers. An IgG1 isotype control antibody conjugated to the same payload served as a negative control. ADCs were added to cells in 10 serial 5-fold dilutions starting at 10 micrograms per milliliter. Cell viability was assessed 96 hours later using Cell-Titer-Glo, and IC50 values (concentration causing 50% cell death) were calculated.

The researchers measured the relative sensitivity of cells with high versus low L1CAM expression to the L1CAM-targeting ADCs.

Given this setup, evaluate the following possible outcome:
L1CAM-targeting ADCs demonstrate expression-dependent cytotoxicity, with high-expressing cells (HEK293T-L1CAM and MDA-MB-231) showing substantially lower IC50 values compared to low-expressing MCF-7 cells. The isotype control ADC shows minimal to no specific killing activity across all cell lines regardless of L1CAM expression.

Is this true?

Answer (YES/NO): NO